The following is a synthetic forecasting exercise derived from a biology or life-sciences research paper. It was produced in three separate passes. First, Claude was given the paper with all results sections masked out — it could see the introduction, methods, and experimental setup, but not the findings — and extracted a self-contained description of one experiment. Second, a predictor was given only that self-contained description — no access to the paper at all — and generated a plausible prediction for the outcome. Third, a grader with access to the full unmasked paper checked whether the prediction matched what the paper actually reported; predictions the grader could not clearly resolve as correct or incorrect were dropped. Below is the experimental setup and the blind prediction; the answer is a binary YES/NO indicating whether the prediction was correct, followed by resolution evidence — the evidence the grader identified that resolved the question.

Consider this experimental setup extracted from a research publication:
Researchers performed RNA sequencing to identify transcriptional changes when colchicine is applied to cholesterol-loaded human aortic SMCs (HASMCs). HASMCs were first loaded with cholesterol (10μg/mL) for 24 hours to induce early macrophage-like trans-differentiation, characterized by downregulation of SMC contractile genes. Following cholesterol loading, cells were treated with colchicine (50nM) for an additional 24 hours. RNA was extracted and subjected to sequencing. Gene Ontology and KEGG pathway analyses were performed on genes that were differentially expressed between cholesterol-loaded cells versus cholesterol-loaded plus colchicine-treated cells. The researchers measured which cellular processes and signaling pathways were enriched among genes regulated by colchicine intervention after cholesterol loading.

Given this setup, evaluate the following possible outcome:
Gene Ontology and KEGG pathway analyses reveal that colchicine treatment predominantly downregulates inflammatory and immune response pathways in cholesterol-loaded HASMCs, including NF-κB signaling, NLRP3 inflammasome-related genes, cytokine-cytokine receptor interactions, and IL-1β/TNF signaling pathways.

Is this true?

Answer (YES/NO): NO